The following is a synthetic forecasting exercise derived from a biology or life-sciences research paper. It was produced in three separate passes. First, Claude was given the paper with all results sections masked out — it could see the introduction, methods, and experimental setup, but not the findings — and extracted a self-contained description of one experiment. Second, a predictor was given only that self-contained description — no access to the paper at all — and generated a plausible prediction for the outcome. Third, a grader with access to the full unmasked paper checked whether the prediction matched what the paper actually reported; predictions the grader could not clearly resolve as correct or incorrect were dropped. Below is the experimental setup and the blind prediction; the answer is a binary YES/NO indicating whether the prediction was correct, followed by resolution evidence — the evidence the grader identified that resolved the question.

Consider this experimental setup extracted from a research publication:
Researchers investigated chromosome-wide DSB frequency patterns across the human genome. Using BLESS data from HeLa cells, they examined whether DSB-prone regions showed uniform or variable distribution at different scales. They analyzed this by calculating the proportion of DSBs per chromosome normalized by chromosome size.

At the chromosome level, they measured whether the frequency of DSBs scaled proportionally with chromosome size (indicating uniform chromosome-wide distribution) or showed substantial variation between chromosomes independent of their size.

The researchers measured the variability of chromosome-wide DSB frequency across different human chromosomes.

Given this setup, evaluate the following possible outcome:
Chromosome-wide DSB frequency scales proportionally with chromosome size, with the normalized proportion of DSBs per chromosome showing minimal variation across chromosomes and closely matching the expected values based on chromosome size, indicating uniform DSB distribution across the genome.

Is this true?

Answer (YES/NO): YES